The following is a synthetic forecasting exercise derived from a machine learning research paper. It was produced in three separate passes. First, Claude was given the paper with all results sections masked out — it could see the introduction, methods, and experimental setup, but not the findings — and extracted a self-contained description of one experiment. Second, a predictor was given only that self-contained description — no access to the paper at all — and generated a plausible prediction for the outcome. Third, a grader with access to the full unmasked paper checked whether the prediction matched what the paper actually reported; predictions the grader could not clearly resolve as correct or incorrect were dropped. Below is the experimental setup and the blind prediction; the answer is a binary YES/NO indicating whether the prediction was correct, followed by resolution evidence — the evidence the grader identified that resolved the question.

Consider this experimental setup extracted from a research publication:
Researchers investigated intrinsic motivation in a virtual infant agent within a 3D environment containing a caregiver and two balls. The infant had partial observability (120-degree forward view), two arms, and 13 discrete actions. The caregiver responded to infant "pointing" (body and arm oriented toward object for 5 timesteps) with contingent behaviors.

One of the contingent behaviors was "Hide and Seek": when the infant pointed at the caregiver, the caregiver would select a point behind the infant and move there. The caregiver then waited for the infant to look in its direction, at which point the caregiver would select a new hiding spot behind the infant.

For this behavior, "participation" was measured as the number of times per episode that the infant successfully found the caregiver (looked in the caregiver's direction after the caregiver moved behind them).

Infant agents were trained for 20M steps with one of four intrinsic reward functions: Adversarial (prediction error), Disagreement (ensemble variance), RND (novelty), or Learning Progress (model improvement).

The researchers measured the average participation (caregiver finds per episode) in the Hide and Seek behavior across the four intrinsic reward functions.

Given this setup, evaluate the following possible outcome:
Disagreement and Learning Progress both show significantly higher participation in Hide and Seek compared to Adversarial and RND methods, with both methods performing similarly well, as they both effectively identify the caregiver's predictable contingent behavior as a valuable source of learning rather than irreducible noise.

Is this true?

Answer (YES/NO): NO